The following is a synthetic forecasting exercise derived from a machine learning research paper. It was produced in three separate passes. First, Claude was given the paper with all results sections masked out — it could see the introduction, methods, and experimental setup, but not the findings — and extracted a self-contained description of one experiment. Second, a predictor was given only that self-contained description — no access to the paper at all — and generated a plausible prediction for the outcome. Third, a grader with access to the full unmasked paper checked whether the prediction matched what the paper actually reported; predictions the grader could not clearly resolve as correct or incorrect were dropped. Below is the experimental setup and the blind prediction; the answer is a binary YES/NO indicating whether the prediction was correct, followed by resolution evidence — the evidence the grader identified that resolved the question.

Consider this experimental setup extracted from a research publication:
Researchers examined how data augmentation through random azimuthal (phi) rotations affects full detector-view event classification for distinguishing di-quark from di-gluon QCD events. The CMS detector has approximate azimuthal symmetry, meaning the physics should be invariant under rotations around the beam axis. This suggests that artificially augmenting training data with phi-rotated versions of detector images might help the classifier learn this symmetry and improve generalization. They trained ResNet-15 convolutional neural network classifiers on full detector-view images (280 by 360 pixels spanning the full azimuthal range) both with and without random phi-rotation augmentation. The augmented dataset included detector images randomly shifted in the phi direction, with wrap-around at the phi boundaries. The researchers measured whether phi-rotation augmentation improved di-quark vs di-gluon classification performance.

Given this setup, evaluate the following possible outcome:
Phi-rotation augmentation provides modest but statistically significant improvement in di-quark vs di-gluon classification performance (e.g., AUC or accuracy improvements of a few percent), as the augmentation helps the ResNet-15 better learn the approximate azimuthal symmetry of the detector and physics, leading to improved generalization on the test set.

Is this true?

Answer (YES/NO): NO